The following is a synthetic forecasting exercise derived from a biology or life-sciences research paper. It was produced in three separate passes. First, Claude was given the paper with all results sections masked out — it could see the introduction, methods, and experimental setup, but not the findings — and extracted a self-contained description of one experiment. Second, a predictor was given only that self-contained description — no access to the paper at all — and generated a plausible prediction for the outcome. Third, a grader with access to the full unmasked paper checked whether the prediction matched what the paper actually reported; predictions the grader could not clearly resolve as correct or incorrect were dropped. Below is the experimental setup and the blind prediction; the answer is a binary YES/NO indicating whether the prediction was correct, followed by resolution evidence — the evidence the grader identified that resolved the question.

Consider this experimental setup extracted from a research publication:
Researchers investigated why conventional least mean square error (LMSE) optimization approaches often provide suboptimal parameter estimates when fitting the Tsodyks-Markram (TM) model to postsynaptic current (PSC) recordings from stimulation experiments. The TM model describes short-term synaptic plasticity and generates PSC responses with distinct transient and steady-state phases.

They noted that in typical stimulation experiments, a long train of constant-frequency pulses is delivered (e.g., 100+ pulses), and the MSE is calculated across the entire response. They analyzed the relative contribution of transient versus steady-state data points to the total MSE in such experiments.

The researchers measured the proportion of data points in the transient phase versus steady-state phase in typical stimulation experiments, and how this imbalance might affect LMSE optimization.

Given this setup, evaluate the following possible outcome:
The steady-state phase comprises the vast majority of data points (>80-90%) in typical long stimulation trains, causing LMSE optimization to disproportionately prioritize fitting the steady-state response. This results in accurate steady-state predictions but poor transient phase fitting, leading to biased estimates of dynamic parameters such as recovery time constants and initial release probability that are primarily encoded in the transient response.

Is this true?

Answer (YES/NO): YES